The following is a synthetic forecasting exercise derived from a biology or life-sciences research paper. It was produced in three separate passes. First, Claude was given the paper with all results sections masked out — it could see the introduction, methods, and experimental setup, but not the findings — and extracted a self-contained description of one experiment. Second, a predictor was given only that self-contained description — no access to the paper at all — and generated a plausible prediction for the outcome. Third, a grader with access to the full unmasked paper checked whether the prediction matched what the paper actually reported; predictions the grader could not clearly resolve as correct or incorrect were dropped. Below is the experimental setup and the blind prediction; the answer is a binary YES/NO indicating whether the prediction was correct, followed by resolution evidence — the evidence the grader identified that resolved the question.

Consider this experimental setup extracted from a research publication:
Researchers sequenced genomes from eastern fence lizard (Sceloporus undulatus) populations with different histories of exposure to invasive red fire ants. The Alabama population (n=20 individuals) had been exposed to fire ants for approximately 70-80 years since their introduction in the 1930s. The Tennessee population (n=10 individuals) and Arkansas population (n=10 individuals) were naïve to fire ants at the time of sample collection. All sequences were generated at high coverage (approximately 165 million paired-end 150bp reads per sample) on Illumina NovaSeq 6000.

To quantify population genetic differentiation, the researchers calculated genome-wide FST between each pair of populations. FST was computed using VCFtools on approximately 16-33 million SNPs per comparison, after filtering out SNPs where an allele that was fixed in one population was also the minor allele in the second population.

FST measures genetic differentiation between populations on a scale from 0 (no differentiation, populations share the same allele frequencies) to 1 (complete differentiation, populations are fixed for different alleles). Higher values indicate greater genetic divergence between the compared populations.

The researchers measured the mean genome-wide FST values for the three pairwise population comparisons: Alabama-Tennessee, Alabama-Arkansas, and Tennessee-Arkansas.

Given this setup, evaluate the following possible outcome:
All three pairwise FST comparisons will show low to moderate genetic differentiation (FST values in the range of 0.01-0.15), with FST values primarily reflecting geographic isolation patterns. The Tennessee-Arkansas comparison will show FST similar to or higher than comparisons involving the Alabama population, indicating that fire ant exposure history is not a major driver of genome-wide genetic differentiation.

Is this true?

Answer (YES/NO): NO